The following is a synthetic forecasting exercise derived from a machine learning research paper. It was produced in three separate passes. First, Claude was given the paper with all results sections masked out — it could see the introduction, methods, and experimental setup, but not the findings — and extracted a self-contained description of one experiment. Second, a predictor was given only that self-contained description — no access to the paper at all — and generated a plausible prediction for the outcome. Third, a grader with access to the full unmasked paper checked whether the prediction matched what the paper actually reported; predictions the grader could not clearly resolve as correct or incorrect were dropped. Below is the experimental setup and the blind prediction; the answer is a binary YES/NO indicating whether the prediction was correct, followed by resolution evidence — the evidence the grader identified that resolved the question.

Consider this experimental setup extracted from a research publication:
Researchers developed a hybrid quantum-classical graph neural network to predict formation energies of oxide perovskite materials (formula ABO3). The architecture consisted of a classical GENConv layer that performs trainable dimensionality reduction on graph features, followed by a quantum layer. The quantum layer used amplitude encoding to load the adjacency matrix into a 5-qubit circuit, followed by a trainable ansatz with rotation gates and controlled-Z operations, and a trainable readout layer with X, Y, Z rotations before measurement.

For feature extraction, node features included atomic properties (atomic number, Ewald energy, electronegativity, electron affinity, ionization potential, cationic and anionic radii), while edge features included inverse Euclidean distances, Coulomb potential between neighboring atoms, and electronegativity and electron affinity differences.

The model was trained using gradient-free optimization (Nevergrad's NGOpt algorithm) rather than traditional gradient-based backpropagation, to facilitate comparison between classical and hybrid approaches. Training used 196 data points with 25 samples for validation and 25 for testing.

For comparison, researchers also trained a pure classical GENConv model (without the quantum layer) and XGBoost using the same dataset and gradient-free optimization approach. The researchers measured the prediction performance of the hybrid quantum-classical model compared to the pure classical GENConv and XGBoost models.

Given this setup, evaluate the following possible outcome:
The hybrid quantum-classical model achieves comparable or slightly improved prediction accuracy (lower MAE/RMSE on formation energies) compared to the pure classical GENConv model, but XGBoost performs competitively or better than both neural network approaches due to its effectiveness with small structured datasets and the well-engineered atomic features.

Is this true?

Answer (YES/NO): NO